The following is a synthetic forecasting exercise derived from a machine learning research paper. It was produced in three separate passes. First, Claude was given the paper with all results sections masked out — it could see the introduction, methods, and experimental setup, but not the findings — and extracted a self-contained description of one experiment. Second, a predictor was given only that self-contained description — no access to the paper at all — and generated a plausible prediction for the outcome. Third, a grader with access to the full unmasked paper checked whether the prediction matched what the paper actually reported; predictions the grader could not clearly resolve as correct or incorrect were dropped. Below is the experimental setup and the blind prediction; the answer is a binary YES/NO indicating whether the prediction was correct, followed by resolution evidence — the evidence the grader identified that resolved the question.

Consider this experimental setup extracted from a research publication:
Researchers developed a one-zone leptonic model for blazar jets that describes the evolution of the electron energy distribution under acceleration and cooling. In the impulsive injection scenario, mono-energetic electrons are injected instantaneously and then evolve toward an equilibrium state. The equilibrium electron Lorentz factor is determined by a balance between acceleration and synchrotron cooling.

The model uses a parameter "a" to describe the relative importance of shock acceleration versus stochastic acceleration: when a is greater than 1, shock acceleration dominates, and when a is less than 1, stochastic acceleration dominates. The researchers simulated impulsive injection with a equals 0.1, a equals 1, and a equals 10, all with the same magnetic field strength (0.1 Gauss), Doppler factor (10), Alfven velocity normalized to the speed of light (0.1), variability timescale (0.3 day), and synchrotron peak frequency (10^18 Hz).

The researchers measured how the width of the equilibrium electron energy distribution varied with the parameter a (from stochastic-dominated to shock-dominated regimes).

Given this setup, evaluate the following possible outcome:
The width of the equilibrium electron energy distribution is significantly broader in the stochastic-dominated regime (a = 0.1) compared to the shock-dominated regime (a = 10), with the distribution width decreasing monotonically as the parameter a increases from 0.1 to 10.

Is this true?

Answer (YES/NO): YES